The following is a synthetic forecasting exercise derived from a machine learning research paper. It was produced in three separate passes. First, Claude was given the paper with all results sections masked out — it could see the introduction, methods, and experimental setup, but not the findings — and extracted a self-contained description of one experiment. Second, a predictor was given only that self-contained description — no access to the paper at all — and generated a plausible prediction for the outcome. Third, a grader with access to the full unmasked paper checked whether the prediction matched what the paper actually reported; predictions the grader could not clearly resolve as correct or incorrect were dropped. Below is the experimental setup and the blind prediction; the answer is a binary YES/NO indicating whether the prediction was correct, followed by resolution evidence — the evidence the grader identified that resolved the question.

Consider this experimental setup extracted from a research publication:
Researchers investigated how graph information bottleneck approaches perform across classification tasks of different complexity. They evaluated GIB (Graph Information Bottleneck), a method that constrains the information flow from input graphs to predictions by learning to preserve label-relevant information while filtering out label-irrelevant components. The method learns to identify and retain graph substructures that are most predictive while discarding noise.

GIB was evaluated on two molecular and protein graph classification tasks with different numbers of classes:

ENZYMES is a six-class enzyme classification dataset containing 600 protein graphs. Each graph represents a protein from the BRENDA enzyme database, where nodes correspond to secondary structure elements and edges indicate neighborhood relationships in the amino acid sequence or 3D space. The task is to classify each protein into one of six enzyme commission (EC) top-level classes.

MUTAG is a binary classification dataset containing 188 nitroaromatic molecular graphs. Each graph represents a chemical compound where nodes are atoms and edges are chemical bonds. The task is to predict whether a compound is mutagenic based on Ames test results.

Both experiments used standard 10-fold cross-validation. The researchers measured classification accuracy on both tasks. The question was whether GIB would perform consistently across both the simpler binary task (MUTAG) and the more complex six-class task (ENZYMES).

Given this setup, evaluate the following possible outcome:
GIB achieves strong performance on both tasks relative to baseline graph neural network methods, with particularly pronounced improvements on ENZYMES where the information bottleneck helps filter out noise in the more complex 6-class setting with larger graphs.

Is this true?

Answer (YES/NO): NO